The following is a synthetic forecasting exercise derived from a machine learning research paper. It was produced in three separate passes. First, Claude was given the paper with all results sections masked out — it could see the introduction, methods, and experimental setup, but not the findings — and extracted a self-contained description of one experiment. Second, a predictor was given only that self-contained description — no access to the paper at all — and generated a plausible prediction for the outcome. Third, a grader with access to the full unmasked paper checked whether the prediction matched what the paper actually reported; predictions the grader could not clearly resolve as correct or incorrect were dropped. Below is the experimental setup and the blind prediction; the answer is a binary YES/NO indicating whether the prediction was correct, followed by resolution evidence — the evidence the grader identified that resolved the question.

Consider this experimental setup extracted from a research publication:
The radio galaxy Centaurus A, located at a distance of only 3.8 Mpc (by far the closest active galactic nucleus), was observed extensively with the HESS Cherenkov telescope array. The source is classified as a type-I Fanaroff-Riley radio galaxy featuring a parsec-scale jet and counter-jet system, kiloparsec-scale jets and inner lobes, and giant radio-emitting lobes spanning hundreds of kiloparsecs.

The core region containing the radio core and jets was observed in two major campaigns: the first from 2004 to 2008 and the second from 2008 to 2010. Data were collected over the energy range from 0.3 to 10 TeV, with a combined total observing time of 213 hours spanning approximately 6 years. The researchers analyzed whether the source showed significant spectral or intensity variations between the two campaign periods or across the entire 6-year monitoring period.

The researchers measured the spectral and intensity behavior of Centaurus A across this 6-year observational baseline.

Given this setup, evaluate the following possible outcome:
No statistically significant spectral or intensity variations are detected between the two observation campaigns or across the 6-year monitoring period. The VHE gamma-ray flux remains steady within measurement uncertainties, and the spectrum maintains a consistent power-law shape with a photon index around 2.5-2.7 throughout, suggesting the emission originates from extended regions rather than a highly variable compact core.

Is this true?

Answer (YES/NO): NO